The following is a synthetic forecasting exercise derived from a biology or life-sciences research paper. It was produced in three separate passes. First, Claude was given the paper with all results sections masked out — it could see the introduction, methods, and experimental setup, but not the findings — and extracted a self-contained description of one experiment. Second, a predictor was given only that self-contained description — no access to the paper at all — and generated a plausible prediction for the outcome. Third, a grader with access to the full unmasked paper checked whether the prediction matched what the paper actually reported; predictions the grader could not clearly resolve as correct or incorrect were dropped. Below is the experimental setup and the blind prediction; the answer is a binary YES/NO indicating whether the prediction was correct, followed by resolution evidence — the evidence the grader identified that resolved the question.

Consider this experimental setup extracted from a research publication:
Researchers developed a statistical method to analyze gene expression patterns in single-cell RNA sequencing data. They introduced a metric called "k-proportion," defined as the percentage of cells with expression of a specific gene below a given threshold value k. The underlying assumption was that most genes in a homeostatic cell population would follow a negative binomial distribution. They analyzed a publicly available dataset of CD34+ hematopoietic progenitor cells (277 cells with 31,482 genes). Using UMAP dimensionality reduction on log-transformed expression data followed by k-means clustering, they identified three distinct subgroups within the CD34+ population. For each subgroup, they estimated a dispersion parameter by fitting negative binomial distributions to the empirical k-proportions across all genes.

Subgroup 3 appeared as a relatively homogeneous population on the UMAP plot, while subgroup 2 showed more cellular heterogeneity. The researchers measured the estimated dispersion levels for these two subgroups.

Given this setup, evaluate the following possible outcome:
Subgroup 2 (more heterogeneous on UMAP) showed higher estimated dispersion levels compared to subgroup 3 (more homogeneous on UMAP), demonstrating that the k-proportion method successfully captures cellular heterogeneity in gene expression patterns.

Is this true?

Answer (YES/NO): YES